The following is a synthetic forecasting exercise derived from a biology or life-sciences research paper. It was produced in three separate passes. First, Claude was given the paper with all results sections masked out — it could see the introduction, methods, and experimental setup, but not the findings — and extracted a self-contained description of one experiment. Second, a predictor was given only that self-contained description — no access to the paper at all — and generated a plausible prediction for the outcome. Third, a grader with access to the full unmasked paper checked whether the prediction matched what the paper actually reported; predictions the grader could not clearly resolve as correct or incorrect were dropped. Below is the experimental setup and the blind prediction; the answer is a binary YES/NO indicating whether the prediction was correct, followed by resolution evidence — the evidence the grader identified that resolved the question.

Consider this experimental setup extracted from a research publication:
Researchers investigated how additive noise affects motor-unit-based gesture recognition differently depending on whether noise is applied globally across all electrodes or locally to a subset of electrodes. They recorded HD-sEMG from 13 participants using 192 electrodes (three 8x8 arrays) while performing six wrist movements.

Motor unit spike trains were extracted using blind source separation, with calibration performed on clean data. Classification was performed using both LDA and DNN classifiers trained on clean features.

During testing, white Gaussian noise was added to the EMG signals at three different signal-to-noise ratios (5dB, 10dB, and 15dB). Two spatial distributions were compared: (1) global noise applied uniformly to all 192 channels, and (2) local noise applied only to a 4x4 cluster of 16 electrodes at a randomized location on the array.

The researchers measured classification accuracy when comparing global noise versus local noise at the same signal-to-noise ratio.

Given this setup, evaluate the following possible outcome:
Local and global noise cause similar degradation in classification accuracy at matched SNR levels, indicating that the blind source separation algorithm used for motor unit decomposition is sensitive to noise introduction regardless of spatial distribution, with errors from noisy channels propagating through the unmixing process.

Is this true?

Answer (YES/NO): NO